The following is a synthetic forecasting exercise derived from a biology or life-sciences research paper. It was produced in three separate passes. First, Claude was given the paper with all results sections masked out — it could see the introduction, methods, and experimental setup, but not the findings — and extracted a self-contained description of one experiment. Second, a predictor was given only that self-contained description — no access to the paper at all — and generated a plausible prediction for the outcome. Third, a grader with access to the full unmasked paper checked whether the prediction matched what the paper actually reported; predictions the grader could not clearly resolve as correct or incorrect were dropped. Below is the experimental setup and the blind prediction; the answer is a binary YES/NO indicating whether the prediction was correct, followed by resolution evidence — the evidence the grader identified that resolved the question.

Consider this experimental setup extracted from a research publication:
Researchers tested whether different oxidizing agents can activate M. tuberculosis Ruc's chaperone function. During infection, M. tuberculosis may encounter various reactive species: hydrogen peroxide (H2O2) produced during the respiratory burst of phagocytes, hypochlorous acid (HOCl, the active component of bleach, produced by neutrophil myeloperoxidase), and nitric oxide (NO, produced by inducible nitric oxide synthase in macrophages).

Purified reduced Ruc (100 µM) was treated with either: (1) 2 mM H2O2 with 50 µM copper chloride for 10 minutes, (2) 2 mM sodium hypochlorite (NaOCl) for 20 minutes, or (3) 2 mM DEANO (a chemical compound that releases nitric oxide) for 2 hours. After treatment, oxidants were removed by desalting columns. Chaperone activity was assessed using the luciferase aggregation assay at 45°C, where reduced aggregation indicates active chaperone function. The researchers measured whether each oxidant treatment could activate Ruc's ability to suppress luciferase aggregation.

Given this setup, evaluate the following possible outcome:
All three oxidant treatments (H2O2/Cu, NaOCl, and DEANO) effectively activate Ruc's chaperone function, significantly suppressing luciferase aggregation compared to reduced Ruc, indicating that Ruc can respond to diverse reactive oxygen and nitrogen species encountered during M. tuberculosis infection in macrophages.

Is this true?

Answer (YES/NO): YES